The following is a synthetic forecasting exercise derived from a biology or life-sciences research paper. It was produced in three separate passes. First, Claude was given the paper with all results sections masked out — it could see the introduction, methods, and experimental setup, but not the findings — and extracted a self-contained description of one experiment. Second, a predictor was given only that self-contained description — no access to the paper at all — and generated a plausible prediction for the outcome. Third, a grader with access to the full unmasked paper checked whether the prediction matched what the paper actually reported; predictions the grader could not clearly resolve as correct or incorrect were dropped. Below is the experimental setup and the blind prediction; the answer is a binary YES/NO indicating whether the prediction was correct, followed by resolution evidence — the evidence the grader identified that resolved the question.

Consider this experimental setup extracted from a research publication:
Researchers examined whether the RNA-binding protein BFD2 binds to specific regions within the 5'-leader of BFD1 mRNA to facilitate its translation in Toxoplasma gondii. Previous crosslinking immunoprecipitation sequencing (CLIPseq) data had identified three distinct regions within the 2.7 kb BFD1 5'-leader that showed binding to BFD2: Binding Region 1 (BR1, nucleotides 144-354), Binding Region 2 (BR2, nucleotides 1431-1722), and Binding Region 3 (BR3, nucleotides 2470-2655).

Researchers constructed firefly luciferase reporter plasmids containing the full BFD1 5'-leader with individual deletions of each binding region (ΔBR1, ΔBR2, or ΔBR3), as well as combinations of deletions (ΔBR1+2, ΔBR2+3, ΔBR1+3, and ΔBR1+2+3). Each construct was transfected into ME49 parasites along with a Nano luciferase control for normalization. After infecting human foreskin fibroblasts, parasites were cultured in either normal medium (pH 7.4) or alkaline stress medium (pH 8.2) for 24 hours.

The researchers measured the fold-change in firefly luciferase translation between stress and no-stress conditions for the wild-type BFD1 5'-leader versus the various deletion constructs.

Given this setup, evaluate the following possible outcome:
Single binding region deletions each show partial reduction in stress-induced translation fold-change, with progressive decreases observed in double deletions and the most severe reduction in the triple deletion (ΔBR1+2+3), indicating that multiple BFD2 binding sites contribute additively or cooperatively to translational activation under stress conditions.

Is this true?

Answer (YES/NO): NO